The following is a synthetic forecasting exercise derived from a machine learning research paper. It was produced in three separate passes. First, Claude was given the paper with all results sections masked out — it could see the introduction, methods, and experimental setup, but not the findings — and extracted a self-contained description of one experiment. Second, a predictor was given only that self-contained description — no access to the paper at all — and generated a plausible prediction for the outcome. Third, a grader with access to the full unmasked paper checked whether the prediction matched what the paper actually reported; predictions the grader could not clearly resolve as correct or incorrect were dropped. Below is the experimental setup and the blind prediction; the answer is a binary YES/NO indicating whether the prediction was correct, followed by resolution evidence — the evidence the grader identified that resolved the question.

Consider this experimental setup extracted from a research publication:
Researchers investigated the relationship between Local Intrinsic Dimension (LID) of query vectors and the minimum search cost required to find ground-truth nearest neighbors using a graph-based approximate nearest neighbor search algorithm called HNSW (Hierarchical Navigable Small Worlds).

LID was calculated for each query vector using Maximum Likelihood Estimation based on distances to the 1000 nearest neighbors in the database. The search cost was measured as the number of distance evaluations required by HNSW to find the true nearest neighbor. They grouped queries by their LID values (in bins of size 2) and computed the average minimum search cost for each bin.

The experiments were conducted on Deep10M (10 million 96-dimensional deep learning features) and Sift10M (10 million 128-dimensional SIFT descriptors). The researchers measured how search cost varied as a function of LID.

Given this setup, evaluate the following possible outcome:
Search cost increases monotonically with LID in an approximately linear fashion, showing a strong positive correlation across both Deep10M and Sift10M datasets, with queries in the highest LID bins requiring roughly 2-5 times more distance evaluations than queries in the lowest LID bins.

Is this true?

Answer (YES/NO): NO